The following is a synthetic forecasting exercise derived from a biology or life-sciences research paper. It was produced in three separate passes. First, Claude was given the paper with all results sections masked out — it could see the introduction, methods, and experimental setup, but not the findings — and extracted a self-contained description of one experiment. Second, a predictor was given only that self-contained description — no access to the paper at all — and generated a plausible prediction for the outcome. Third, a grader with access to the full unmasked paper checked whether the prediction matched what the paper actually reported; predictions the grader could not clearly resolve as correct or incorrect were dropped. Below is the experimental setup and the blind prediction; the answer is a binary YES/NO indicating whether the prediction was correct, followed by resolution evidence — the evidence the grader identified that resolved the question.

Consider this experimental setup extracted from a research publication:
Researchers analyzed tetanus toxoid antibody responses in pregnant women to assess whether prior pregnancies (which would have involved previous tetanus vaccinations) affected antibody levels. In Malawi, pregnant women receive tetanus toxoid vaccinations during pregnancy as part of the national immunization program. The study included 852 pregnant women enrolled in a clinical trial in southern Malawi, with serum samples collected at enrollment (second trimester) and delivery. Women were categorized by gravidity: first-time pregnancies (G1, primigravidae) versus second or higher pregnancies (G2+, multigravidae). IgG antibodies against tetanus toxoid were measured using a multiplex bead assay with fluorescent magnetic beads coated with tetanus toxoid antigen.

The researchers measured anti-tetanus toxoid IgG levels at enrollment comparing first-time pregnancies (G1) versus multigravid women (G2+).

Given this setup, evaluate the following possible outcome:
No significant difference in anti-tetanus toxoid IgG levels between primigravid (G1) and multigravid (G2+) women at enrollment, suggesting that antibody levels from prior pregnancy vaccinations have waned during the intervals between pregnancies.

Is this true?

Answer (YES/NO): NO